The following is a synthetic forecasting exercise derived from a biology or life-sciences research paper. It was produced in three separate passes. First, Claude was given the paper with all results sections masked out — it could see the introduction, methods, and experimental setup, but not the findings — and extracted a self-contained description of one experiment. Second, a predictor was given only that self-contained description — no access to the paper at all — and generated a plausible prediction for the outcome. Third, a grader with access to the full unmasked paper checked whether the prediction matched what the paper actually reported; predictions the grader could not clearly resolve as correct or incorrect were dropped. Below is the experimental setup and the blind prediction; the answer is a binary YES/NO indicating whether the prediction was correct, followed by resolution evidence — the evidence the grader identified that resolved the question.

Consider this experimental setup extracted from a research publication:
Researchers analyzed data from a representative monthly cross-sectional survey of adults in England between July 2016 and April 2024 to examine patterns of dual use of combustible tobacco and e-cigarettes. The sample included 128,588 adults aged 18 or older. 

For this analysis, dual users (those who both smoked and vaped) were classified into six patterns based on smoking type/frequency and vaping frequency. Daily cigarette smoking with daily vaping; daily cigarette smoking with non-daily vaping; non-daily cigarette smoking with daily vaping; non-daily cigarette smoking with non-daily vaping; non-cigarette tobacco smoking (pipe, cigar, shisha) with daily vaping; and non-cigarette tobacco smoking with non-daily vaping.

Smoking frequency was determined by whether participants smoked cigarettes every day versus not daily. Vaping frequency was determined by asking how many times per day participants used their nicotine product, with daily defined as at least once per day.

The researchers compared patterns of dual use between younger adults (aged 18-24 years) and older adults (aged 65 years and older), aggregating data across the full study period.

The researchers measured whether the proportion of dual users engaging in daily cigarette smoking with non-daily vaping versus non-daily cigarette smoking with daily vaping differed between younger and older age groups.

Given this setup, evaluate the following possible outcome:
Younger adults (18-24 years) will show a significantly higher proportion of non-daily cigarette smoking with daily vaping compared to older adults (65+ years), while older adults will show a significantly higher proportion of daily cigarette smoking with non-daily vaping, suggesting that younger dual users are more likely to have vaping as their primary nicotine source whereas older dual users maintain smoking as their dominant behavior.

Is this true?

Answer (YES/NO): NO